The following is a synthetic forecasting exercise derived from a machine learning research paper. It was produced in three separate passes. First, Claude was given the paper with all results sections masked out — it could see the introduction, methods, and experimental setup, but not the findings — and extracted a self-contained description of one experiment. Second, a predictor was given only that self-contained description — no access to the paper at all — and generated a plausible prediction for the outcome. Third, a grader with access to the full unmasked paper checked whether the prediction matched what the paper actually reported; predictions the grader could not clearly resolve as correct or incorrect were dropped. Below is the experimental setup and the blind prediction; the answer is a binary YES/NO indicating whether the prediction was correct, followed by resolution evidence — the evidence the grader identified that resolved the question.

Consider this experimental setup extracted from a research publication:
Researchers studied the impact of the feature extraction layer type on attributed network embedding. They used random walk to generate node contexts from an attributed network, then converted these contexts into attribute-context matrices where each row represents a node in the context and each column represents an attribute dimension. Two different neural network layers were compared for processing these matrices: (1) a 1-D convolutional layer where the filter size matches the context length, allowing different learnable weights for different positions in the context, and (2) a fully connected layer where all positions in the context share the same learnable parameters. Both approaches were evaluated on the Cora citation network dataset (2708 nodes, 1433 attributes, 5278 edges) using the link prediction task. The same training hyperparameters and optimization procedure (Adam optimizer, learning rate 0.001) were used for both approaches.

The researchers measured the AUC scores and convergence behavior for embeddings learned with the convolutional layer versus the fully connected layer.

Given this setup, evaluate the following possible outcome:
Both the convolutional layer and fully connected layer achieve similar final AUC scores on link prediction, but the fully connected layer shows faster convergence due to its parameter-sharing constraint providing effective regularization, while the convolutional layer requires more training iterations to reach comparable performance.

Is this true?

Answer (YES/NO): NO